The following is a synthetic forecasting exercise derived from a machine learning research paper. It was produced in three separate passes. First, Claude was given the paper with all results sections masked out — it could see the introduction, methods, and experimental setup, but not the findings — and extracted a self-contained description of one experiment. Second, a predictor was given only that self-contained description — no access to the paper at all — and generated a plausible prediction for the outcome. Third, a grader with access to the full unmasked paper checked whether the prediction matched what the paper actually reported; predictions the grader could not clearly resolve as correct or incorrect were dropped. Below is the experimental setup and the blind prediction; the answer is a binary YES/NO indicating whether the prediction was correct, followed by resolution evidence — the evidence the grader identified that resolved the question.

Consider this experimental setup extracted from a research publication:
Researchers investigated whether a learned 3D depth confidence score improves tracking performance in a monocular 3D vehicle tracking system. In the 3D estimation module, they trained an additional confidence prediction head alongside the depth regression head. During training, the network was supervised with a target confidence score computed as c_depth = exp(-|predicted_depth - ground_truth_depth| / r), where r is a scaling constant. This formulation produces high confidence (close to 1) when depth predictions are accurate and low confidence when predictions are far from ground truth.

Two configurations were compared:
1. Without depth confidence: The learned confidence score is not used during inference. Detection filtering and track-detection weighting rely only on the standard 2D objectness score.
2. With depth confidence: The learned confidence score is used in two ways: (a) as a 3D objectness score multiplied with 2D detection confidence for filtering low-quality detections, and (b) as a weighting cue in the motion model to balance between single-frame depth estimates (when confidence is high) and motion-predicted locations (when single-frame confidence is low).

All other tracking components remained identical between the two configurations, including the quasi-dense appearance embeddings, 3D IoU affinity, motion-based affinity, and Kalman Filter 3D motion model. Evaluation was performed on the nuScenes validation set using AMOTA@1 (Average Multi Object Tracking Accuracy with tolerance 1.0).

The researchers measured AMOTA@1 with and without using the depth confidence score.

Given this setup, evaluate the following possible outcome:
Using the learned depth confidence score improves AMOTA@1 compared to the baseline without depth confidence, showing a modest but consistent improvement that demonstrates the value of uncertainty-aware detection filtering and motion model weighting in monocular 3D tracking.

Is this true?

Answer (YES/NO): NO